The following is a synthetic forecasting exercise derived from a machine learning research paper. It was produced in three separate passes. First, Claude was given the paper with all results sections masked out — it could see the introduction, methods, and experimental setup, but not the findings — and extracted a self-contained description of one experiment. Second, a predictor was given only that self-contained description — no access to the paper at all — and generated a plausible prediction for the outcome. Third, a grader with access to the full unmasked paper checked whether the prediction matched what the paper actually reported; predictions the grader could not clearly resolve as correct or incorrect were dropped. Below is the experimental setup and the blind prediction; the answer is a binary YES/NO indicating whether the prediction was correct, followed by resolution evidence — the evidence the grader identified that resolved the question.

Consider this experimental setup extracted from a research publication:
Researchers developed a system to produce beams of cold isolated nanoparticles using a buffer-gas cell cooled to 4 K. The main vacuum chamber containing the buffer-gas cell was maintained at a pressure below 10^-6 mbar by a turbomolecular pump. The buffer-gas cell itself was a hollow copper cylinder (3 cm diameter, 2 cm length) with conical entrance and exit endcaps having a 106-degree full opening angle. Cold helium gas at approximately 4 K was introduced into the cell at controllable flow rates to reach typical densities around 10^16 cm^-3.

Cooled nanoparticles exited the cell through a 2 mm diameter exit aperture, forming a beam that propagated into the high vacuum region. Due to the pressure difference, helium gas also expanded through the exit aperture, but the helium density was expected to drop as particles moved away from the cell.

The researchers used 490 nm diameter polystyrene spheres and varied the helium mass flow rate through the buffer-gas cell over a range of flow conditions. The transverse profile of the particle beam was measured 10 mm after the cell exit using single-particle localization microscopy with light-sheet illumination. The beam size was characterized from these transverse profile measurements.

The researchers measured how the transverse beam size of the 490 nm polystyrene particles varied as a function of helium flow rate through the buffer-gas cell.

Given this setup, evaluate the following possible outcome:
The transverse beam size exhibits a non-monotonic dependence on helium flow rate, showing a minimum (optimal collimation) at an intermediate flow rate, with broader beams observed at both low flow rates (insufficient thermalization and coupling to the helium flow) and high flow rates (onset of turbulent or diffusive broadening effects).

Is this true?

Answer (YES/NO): NO